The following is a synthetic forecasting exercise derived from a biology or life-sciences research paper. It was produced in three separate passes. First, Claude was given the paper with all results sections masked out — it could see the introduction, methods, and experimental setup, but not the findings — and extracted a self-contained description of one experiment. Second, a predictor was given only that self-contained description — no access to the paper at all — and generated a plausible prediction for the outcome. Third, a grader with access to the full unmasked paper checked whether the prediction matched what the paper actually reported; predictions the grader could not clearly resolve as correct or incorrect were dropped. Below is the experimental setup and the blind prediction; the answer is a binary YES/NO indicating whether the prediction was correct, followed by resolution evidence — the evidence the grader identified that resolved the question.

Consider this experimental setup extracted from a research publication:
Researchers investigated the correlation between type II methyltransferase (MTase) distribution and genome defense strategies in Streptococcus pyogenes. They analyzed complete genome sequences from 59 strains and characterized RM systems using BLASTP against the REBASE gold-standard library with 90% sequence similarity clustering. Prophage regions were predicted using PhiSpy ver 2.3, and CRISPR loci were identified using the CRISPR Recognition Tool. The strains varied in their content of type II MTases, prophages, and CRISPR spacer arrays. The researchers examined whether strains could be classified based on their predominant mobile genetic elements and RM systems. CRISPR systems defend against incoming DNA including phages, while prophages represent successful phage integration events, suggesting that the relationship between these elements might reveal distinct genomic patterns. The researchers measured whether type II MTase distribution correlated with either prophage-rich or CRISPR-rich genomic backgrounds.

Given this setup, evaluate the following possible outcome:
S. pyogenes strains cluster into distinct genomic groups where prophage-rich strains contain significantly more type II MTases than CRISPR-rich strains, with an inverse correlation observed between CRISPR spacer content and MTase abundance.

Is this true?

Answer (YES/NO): NO